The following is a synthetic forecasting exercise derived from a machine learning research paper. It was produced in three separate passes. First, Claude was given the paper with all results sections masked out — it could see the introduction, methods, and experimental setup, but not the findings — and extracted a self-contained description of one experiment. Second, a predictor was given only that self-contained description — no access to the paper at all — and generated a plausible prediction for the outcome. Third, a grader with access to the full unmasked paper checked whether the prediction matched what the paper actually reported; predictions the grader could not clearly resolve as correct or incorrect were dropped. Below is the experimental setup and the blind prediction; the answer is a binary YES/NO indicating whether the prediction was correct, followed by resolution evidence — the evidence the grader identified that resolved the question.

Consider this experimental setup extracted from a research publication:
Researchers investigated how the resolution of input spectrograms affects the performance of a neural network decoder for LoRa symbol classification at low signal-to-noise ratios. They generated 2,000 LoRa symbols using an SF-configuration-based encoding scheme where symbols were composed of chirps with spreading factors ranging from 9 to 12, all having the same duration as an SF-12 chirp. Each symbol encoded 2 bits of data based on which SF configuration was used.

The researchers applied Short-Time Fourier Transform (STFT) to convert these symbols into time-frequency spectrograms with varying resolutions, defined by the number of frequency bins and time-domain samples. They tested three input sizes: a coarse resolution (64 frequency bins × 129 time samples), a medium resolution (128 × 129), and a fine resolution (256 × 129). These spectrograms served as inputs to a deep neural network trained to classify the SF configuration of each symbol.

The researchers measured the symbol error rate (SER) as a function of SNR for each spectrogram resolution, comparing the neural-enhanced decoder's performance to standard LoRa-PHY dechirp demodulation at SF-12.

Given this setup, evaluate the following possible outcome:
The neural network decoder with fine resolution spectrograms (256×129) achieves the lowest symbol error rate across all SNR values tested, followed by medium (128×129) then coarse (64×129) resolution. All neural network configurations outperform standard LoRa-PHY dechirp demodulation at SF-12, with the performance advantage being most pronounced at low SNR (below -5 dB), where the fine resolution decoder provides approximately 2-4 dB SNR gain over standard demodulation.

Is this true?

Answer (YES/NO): NO